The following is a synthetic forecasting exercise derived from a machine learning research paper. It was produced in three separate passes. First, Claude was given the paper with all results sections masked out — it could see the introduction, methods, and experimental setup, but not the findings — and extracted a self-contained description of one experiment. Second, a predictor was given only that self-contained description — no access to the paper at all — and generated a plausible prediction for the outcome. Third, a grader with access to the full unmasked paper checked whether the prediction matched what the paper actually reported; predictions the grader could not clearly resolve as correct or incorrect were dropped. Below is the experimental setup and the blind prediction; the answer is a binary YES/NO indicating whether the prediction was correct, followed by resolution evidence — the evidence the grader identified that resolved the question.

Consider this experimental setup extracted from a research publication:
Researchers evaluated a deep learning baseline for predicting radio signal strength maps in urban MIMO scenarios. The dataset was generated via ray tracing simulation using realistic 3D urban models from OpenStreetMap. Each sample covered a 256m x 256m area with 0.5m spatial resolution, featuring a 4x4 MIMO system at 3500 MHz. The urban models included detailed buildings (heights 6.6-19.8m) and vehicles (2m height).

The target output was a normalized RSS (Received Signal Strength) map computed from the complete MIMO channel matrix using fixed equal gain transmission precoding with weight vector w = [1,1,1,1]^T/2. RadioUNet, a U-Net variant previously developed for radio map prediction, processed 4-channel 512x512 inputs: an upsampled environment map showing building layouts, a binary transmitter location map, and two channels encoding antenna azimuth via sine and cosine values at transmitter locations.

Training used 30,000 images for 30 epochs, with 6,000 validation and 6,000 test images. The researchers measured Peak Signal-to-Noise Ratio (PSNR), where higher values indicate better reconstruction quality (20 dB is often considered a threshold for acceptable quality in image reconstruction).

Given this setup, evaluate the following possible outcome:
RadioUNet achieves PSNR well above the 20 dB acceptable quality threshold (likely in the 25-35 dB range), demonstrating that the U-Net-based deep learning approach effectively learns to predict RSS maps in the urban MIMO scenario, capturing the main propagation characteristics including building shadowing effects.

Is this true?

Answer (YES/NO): NO